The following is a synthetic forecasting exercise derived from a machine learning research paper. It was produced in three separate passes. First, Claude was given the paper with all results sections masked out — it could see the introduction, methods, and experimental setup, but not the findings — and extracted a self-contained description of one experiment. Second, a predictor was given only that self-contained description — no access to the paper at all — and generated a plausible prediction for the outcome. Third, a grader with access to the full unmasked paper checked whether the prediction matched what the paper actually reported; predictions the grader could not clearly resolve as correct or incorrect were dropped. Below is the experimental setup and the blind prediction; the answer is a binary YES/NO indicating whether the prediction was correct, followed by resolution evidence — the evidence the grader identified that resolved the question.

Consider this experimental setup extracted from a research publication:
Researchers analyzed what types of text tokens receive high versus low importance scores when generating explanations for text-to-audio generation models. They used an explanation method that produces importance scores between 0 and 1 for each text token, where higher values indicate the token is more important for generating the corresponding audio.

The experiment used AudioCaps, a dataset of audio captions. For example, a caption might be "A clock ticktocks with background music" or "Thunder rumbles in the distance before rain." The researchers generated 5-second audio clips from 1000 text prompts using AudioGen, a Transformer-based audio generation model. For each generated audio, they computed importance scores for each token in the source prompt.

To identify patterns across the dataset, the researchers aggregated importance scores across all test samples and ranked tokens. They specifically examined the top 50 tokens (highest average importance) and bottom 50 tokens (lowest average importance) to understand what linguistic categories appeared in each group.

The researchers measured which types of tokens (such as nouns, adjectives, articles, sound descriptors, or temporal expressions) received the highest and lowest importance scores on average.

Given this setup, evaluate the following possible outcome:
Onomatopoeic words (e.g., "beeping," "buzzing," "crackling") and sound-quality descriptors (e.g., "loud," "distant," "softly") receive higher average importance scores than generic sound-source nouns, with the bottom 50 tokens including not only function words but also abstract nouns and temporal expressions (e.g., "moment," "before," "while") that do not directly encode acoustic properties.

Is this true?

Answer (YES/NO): NO